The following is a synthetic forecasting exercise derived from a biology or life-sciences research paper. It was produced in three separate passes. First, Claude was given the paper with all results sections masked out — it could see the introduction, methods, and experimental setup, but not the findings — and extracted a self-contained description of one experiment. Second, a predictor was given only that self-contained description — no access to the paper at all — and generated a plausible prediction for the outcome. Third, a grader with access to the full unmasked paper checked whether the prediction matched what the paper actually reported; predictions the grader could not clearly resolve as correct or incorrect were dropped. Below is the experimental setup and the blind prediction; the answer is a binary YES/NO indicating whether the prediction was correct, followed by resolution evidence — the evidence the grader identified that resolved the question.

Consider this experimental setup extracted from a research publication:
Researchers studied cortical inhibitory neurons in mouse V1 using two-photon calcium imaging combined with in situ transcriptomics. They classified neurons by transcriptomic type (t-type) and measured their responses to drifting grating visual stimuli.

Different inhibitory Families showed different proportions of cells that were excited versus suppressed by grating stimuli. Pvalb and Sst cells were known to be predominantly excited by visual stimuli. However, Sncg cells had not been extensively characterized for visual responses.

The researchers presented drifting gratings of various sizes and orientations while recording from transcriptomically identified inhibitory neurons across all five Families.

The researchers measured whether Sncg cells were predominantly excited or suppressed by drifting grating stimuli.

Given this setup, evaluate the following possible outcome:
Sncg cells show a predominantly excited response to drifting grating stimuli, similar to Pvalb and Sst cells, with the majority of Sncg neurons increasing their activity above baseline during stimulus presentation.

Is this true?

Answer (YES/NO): NO